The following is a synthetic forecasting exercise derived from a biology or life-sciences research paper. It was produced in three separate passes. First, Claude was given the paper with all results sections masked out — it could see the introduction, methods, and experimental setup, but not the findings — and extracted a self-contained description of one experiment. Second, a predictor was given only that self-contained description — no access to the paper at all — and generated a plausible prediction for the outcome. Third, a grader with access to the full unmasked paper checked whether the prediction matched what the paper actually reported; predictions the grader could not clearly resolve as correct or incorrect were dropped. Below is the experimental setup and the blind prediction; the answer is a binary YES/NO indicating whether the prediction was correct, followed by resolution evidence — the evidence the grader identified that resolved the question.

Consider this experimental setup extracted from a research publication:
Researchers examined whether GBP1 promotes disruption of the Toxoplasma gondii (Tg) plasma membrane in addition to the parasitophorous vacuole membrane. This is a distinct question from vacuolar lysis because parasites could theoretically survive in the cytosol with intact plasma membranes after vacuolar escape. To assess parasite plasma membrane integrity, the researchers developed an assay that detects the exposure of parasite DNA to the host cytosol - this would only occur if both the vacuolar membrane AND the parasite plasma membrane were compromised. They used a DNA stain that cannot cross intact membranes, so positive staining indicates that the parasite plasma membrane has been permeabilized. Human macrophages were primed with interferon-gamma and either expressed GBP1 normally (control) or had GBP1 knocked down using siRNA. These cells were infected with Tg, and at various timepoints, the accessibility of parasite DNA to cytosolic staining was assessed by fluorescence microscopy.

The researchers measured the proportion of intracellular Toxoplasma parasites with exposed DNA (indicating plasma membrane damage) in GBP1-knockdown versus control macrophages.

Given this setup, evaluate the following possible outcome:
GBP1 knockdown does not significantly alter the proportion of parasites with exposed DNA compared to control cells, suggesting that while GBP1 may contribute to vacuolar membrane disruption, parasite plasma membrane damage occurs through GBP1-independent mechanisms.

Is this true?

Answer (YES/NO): NO